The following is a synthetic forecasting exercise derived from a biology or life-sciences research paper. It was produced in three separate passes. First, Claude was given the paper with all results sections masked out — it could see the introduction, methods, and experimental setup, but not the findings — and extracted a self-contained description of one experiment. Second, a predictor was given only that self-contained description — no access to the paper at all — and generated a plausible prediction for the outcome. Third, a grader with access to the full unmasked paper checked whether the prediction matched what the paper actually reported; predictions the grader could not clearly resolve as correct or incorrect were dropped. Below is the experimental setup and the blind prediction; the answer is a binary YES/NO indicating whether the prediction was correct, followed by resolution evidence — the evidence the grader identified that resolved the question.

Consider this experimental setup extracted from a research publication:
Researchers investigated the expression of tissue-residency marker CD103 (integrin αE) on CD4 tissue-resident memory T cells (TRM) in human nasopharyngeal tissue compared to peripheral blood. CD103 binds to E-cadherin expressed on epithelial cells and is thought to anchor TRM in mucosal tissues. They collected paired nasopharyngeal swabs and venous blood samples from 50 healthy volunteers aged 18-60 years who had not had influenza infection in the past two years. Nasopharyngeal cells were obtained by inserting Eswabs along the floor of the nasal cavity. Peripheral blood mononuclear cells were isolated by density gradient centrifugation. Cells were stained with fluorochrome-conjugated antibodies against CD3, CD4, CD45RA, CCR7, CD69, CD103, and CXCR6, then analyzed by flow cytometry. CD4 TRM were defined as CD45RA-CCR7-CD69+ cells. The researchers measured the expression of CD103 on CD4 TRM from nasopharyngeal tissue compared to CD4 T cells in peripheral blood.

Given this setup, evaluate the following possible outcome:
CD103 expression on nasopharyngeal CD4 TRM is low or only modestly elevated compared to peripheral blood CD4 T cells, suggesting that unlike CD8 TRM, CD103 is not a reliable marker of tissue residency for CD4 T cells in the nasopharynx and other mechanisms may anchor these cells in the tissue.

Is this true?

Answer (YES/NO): NO